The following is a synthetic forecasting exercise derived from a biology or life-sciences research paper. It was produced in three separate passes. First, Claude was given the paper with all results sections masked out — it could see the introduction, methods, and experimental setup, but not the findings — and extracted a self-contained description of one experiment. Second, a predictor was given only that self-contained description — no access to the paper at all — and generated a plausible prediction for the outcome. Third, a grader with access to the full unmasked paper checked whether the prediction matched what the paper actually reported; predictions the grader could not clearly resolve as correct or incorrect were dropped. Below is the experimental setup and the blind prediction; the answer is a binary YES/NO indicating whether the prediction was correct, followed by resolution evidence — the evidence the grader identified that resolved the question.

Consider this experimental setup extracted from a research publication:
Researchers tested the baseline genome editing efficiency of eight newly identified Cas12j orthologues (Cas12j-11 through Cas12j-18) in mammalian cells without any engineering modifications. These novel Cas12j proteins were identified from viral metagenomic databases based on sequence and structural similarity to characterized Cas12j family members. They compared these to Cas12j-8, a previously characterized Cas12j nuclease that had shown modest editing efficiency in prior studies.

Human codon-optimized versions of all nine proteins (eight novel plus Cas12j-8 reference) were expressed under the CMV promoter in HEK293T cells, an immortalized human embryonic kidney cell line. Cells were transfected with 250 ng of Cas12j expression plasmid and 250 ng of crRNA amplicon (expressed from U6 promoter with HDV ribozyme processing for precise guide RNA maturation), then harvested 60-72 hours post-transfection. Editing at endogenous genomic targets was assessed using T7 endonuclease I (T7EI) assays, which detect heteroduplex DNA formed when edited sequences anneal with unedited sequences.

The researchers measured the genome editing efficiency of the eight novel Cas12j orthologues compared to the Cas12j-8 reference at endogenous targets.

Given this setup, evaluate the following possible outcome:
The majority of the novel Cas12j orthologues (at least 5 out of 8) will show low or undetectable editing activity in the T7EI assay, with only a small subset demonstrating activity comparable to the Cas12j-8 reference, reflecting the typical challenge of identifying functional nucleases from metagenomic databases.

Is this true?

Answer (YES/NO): YES